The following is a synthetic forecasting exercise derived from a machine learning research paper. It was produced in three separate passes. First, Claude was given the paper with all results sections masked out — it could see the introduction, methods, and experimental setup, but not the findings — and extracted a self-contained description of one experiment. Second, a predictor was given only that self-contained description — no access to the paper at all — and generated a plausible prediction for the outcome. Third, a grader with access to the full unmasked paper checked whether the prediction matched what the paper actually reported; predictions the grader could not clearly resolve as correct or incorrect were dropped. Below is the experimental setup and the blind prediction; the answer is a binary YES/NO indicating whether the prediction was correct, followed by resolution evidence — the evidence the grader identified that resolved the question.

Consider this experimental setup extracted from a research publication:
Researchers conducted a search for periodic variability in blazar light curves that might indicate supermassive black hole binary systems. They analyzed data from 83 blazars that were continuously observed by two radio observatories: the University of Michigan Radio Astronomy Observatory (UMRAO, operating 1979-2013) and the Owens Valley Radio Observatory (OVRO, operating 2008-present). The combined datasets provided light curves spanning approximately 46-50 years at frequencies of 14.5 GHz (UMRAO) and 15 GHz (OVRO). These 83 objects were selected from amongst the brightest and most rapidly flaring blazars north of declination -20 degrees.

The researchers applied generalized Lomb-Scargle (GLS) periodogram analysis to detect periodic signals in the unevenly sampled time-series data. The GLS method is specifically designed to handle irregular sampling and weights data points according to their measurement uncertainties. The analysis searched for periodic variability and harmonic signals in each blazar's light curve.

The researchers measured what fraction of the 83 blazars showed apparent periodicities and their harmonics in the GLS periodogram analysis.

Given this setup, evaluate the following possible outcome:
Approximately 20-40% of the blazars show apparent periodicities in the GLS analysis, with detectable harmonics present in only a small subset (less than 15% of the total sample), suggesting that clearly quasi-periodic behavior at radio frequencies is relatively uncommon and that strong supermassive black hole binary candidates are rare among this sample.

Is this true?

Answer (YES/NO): NO